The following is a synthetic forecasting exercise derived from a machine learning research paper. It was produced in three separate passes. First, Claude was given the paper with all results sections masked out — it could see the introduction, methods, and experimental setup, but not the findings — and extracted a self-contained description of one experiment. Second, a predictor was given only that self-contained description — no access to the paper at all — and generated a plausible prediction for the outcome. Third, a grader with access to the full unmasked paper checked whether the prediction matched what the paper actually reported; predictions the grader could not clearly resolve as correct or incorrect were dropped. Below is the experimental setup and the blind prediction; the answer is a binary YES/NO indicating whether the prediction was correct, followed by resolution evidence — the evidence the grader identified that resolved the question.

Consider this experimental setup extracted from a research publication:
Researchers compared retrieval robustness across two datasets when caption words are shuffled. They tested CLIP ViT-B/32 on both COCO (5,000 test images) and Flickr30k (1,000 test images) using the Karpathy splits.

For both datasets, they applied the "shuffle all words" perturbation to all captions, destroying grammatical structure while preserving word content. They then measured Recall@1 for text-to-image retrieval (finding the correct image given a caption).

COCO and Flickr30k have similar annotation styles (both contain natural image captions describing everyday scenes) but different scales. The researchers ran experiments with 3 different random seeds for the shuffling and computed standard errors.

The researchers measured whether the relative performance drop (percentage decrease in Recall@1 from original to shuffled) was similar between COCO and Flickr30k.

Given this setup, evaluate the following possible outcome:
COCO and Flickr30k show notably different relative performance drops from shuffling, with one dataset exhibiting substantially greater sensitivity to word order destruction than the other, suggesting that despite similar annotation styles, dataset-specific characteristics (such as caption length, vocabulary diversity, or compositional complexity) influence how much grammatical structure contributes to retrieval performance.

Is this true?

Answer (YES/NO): NO